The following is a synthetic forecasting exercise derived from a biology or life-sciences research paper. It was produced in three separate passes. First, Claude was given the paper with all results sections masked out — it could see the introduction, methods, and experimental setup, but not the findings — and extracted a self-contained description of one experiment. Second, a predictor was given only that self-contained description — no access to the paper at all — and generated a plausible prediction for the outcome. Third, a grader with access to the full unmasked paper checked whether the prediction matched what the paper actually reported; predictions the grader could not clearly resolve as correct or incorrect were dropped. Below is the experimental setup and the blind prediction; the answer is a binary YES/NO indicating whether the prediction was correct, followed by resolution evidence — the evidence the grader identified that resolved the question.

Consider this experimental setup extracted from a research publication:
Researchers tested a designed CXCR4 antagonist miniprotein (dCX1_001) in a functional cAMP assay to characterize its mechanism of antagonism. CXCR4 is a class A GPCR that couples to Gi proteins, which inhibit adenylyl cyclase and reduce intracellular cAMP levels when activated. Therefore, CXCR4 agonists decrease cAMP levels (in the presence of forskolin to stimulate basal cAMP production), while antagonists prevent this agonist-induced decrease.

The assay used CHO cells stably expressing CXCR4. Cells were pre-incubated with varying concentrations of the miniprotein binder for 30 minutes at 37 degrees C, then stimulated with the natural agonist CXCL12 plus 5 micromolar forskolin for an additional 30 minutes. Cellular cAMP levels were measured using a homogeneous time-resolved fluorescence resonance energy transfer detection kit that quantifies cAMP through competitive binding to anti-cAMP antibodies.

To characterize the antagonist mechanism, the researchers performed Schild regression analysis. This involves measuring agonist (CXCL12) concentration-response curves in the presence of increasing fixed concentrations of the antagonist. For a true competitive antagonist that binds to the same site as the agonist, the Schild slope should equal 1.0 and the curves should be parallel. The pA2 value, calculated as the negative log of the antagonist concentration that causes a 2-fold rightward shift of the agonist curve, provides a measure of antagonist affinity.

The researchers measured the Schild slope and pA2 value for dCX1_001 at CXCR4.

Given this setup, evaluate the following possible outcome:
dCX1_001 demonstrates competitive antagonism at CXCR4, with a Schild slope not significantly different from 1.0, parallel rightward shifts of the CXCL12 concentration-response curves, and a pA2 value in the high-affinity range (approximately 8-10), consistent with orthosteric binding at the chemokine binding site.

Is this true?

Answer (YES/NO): NO